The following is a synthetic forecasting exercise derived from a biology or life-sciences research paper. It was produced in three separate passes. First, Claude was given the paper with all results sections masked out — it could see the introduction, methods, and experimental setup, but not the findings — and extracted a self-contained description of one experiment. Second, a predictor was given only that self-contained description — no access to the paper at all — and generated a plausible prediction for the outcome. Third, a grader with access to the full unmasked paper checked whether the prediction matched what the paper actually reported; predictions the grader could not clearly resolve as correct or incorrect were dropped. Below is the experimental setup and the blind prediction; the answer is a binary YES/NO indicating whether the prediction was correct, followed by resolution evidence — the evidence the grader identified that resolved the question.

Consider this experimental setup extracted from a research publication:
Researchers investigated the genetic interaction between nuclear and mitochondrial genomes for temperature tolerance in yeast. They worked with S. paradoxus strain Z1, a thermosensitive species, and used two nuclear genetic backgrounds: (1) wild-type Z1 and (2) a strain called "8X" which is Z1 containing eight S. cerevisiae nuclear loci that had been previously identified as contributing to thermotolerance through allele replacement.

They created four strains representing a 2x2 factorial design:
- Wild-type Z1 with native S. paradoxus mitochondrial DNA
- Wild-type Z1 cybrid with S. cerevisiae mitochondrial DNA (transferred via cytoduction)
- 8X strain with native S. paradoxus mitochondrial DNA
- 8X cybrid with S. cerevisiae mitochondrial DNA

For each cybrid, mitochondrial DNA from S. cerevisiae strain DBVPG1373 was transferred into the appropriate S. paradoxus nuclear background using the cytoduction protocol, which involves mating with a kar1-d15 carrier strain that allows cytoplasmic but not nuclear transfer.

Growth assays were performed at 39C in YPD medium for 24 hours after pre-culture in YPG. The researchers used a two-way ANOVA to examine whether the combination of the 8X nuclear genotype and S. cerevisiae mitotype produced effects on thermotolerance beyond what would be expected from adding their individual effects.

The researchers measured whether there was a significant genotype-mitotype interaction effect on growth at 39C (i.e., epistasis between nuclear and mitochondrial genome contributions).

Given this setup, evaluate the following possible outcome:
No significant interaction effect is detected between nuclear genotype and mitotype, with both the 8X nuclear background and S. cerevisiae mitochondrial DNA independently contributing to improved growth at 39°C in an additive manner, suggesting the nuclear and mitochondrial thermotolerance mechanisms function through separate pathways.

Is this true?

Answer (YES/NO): NO